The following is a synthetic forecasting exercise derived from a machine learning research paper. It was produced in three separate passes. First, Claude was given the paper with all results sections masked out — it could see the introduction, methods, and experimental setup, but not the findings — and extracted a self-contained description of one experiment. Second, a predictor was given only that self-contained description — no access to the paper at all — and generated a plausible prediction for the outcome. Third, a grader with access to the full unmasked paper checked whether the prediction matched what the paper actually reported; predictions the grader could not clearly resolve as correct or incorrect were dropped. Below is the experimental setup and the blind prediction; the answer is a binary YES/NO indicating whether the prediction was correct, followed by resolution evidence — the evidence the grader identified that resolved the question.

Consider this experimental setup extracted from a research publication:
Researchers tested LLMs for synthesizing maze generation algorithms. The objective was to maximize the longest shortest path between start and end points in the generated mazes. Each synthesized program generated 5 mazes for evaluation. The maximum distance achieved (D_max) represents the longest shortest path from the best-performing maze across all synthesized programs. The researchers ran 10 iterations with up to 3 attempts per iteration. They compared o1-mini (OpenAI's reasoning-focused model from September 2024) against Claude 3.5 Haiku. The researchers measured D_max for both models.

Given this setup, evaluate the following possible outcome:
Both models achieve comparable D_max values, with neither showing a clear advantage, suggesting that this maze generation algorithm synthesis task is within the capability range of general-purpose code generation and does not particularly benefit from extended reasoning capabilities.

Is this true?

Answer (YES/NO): NO